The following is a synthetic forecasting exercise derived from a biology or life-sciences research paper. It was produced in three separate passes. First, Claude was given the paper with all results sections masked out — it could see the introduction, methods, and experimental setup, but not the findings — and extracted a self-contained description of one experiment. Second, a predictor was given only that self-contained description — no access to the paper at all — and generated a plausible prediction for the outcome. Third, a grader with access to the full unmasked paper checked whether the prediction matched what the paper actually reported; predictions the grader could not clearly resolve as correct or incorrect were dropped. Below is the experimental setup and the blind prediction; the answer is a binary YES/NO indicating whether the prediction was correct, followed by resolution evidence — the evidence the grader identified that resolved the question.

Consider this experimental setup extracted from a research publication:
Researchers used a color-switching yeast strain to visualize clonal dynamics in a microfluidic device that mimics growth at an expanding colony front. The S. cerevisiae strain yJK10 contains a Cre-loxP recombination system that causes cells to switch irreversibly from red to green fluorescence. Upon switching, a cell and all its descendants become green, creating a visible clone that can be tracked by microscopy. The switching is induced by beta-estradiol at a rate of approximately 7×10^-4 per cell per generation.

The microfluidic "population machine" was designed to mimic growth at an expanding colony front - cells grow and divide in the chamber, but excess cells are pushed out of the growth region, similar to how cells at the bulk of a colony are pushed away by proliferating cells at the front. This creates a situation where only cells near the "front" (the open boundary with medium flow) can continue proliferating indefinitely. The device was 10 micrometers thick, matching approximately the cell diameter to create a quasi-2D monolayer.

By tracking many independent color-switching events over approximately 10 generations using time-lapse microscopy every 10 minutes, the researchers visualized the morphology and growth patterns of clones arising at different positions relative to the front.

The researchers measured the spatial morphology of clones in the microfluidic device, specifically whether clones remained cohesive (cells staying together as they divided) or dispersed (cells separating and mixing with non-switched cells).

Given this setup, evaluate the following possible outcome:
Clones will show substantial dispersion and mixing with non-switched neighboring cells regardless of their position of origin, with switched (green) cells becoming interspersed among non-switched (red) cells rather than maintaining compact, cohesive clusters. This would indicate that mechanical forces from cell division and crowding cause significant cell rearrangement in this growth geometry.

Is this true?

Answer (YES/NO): NO